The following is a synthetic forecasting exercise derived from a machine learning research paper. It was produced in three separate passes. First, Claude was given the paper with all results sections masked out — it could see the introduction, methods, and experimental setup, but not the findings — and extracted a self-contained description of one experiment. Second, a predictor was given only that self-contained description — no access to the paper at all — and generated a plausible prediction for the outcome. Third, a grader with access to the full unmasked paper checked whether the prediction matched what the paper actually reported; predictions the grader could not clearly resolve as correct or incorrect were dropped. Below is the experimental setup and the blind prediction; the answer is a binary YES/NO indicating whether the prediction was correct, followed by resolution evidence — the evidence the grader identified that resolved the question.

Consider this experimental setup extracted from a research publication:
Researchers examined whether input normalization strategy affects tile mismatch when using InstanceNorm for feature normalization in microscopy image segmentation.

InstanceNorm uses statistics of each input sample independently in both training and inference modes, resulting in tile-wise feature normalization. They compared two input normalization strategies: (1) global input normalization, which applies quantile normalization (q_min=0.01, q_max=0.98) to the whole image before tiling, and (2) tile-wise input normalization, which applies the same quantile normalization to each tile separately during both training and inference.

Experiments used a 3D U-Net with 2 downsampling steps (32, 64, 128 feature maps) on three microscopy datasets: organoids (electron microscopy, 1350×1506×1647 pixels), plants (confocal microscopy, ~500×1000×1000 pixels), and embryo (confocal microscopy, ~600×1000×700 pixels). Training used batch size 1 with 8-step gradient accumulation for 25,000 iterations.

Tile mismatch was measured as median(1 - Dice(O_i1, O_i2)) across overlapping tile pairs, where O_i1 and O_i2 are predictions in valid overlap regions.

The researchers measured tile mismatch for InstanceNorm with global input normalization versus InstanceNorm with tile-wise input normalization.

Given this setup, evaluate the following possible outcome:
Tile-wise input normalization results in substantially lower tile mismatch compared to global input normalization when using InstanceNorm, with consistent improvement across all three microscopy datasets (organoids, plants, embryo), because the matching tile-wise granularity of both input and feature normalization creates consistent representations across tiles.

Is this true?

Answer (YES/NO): NO